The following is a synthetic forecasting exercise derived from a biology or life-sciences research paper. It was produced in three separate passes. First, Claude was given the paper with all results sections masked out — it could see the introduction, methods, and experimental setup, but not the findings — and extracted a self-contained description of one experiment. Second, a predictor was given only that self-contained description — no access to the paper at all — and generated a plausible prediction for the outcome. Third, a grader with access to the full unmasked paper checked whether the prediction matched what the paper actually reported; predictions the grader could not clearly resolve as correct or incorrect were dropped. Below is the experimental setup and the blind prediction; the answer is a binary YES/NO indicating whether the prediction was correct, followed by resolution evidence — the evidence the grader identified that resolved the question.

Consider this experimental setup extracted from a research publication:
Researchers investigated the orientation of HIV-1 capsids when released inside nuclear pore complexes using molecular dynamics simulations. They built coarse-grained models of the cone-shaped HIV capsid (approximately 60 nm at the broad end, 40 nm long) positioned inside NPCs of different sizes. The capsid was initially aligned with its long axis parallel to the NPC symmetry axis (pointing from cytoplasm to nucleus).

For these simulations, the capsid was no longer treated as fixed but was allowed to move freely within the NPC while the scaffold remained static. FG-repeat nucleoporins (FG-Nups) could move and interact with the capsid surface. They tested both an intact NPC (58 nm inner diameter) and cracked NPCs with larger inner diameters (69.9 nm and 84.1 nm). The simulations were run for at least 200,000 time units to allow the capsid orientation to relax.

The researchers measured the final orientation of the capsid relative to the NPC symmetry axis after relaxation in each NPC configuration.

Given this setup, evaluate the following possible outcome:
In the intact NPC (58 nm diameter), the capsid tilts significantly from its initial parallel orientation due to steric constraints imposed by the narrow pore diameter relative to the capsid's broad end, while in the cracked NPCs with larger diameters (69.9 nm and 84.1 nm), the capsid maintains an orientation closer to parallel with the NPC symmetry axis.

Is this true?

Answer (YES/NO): NO